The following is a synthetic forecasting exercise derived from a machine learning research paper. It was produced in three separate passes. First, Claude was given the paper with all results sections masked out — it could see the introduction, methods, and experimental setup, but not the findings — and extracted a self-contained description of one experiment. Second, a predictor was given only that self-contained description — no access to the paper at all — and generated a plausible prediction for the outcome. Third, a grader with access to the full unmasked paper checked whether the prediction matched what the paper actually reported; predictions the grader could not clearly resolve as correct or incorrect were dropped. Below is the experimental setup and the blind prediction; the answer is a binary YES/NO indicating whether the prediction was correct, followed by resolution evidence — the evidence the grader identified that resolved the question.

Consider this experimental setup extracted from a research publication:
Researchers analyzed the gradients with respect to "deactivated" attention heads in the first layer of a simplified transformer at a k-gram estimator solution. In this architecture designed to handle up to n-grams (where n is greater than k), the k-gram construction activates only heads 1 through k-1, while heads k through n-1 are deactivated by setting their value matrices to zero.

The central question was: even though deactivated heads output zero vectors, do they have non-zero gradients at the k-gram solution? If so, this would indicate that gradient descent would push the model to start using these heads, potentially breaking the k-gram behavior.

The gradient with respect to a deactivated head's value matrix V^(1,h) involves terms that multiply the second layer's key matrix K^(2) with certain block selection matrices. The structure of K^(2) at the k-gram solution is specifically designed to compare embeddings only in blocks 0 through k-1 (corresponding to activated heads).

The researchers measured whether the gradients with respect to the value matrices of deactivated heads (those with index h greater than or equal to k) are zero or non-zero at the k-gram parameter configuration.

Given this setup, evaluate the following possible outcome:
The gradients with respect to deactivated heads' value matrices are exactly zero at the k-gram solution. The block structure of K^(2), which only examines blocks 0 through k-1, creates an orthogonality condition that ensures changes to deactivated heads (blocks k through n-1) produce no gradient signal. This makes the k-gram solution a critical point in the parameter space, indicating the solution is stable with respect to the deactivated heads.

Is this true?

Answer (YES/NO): YES